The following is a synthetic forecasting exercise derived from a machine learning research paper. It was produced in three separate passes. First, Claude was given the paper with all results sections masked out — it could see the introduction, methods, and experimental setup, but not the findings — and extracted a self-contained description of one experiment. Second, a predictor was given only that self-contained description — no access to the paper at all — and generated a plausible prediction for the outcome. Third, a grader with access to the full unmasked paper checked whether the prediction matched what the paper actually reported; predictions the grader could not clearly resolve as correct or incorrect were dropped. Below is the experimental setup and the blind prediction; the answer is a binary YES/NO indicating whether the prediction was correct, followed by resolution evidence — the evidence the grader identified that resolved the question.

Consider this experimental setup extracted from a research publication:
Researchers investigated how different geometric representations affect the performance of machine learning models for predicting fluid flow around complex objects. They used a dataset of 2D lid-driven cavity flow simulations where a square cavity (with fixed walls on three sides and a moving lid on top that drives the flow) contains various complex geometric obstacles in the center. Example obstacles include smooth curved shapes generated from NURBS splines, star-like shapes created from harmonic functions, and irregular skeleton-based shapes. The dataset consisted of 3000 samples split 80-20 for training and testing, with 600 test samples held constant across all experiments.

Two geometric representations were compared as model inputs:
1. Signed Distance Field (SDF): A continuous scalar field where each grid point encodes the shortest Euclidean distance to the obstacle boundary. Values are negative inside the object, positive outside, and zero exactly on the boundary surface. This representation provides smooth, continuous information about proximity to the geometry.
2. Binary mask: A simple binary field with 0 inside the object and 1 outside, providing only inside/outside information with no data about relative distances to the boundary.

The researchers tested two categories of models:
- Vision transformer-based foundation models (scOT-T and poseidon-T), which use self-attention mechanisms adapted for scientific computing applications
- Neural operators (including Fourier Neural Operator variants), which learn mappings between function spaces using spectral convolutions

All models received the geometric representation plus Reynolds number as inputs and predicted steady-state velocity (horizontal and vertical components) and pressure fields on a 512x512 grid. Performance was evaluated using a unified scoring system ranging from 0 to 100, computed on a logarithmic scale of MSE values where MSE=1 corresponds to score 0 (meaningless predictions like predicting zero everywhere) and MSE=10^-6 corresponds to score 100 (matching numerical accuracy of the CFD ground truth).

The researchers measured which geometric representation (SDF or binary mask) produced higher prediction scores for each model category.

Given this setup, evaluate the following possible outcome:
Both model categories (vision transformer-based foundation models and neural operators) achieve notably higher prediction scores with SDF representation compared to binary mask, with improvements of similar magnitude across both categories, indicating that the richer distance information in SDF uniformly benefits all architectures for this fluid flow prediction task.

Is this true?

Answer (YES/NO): NO